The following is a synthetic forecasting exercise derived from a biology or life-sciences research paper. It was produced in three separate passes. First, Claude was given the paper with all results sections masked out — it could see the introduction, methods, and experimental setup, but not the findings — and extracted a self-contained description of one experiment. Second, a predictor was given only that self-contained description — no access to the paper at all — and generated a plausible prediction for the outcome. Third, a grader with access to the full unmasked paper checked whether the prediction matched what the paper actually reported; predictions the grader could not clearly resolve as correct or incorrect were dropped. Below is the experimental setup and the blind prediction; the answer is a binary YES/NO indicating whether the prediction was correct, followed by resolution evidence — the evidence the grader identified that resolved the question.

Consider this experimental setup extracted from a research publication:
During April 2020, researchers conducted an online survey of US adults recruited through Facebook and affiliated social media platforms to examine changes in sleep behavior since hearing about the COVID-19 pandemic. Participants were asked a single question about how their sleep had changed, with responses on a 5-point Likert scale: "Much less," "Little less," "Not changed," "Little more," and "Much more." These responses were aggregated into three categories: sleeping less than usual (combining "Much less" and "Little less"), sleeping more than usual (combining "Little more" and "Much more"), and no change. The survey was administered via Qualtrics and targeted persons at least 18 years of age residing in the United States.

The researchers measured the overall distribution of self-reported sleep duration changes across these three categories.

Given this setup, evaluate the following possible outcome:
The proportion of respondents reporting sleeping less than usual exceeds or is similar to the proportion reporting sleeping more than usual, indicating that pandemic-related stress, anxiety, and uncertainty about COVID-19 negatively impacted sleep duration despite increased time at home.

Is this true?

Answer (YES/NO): NO